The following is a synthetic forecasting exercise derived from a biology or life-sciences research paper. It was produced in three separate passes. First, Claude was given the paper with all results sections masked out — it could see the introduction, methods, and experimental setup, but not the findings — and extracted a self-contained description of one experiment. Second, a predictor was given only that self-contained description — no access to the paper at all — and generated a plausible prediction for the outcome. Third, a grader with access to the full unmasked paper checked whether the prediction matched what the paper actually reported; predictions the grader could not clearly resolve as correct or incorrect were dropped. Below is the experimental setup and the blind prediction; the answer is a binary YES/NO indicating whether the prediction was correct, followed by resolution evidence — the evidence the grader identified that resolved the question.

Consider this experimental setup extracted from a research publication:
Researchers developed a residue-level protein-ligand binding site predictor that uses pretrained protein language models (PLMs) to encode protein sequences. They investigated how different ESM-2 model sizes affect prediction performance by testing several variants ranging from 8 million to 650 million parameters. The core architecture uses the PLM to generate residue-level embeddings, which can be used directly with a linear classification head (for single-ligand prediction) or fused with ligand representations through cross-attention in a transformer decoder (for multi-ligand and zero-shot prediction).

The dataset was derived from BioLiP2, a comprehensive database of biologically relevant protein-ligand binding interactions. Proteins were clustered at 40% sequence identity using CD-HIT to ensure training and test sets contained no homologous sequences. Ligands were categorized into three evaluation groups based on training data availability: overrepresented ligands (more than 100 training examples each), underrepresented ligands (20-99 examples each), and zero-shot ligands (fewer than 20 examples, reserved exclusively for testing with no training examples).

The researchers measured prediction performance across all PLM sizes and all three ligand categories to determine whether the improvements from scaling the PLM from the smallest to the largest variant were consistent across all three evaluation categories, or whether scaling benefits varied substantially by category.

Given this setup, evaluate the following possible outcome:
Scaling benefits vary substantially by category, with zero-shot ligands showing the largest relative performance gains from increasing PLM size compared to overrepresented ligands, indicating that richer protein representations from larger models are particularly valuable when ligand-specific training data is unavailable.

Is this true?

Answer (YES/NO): NO